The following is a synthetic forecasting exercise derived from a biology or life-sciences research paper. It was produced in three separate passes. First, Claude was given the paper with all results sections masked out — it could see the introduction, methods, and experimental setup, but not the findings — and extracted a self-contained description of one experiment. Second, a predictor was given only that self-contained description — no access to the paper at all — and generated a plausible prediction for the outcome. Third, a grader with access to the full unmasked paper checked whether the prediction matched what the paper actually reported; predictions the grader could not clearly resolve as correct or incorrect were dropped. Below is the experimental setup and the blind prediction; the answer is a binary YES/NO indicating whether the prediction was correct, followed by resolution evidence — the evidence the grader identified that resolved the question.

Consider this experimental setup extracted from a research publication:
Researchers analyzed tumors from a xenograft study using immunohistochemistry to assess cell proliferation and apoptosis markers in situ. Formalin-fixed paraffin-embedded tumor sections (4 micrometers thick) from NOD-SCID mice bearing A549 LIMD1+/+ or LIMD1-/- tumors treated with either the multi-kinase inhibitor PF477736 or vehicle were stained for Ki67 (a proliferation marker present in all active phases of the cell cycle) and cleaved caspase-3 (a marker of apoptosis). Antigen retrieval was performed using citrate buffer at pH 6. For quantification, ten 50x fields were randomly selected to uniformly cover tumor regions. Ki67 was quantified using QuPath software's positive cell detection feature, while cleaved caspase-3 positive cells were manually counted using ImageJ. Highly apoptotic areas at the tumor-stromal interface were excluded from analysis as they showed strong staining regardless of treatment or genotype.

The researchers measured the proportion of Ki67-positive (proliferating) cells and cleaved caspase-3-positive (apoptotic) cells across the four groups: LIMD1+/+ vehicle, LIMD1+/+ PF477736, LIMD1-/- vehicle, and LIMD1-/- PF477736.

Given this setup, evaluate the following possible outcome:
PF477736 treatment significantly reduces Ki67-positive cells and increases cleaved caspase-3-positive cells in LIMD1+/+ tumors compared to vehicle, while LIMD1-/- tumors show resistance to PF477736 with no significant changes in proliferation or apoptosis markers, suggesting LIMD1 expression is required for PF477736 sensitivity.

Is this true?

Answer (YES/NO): NO